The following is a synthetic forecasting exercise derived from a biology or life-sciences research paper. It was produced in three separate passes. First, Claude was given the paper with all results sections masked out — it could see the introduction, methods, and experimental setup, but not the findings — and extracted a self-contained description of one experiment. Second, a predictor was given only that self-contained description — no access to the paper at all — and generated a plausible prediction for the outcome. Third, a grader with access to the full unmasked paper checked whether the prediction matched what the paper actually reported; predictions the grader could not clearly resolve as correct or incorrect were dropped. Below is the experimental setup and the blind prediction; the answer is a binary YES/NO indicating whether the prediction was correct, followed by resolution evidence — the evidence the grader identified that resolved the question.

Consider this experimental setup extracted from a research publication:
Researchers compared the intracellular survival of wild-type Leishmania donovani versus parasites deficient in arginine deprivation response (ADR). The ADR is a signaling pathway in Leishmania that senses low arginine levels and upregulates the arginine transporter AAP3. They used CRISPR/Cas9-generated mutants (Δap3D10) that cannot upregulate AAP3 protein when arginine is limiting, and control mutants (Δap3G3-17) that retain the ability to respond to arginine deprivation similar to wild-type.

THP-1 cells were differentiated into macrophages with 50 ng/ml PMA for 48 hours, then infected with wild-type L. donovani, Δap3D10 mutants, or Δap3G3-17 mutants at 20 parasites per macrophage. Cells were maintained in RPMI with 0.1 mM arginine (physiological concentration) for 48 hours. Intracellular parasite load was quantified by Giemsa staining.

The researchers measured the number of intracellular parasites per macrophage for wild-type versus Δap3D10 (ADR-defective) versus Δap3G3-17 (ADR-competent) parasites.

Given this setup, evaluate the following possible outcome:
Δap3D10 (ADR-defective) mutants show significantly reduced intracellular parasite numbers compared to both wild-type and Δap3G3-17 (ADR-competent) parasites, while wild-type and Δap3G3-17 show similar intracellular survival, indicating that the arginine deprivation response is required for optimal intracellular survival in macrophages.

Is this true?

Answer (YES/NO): YES